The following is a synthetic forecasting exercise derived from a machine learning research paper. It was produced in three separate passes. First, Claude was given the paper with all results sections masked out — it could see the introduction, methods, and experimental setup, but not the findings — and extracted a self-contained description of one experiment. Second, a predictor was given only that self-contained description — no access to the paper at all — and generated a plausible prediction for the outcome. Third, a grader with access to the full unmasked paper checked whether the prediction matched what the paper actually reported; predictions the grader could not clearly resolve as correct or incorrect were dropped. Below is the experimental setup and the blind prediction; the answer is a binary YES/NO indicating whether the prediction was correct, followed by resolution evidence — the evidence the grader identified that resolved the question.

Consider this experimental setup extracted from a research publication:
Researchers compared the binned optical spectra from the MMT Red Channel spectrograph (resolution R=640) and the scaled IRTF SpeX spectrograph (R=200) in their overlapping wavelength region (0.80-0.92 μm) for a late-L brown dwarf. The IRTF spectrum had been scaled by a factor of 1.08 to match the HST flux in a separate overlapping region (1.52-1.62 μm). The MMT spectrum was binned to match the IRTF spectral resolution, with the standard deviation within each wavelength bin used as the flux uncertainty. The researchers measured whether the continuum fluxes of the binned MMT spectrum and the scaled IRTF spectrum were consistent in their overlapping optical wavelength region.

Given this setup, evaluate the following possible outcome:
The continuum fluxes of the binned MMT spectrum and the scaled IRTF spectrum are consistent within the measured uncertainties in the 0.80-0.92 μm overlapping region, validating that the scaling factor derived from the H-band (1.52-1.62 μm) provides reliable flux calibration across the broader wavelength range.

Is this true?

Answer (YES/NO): YES